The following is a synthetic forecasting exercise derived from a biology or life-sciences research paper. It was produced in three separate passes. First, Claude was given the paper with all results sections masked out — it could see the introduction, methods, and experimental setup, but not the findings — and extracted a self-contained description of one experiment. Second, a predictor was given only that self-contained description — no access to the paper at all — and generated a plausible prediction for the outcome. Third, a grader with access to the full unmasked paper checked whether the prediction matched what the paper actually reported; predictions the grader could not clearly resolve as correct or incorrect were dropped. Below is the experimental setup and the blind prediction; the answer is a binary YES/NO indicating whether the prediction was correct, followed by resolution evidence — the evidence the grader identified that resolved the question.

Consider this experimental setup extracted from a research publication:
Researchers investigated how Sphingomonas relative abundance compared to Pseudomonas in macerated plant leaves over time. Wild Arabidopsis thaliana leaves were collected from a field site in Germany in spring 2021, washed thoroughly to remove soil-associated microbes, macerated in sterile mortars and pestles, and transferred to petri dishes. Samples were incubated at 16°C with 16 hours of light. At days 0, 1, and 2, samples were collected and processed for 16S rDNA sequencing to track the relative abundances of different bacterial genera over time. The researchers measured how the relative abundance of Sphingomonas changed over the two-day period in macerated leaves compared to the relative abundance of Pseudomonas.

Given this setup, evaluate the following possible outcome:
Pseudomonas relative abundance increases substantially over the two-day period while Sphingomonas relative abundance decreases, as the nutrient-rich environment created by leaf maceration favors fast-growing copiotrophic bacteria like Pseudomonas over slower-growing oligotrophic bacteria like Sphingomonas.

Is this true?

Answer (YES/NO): YES